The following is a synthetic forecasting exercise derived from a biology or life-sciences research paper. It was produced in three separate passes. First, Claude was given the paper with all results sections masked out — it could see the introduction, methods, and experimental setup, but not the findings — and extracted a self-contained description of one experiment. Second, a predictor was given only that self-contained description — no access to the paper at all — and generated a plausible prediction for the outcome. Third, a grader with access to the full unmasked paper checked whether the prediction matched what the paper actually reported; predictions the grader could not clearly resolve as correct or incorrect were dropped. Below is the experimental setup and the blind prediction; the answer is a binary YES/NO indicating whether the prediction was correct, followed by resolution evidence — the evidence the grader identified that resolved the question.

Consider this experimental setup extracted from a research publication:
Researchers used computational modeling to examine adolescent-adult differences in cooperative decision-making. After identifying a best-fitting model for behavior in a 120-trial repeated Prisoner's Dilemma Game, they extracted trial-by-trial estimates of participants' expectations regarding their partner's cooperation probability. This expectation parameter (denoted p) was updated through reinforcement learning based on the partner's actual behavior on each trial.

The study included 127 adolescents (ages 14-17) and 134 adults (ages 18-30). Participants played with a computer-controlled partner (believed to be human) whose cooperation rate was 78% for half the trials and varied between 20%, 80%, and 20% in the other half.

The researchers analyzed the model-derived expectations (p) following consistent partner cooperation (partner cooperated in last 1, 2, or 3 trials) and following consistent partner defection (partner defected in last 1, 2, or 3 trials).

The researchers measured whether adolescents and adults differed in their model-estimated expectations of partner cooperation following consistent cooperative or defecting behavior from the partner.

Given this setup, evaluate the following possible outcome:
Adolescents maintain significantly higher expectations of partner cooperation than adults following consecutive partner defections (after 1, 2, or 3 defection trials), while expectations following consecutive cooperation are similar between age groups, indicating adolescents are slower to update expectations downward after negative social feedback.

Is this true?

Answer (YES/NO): NO